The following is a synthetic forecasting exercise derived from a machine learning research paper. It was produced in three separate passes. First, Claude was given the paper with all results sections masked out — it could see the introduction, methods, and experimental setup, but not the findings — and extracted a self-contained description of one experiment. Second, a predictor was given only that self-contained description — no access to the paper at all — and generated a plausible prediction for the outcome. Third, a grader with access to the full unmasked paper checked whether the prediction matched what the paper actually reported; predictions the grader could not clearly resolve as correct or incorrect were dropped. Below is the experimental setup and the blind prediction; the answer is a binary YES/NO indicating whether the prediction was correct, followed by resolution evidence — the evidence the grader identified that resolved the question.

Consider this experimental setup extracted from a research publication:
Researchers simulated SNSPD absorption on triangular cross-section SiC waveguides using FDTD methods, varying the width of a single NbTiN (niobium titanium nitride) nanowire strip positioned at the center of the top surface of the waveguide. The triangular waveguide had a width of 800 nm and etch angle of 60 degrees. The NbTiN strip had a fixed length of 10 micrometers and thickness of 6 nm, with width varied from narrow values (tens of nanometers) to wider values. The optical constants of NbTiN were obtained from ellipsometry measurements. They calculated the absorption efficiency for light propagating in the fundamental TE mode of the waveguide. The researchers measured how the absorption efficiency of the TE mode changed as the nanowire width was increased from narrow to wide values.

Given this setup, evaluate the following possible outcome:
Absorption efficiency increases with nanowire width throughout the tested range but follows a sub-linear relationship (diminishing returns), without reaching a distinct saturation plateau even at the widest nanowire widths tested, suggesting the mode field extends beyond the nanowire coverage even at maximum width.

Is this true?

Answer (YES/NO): NO